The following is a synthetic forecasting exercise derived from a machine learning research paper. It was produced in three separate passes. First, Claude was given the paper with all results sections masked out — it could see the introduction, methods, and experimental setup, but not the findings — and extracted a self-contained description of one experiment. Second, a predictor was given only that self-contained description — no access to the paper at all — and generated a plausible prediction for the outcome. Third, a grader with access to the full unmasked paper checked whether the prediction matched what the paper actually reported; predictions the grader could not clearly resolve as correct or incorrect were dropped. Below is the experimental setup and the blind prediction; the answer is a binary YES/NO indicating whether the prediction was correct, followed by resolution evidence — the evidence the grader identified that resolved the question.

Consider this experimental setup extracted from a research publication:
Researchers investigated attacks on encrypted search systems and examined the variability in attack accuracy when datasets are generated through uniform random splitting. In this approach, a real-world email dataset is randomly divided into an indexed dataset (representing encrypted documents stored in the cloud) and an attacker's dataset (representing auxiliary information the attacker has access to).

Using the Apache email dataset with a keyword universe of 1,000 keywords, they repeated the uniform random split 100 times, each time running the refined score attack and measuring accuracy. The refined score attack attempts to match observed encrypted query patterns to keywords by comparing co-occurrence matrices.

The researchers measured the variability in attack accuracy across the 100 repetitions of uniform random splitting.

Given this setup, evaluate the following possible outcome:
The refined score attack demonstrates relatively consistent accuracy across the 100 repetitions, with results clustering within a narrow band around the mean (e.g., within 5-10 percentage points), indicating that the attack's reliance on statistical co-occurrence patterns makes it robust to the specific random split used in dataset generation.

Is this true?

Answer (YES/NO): YES